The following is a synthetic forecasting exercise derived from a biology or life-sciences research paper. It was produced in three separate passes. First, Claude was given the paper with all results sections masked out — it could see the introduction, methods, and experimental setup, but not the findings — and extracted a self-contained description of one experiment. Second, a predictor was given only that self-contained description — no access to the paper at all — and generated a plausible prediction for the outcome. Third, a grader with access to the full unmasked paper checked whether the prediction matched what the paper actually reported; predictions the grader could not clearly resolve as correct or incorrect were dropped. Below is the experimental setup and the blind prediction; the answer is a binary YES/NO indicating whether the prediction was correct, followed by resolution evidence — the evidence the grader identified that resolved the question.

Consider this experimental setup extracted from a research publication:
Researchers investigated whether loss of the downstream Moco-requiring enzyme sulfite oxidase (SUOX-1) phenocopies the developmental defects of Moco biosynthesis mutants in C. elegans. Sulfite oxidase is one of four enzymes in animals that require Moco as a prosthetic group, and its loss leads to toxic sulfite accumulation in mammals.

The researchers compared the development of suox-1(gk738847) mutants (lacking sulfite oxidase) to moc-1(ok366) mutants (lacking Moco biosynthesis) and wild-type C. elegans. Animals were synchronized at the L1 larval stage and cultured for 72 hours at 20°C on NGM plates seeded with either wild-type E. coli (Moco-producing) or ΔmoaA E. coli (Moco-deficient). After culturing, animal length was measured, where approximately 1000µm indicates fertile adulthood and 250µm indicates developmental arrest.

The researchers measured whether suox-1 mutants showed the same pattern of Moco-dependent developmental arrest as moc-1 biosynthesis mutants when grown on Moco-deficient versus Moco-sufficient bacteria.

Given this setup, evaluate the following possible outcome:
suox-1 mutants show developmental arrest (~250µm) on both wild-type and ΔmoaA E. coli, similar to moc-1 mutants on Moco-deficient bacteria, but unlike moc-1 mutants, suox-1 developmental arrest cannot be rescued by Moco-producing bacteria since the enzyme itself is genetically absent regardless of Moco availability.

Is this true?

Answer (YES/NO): NO